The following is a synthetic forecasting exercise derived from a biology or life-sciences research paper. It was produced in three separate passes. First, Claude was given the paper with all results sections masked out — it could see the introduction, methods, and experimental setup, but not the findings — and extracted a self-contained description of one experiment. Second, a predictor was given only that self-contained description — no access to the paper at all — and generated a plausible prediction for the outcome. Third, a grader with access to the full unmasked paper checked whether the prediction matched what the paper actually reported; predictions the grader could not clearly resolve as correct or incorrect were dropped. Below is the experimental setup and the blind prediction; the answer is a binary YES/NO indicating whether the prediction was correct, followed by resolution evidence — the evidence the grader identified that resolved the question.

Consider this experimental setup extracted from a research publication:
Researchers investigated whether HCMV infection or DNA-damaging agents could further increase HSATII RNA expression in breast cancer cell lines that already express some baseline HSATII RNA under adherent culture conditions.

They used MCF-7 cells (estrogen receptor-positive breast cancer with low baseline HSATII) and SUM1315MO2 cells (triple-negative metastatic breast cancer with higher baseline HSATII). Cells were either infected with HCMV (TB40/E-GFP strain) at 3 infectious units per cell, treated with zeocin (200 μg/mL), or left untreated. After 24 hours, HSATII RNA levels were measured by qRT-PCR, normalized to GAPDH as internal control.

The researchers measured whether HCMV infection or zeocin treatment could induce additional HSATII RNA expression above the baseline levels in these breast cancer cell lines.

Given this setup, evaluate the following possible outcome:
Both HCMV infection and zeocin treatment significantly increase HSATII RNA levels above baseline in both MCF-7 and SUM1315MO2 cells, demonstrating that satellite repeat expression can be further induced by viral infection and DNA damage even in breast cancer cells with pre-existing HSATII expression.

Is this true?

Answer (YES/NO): YES